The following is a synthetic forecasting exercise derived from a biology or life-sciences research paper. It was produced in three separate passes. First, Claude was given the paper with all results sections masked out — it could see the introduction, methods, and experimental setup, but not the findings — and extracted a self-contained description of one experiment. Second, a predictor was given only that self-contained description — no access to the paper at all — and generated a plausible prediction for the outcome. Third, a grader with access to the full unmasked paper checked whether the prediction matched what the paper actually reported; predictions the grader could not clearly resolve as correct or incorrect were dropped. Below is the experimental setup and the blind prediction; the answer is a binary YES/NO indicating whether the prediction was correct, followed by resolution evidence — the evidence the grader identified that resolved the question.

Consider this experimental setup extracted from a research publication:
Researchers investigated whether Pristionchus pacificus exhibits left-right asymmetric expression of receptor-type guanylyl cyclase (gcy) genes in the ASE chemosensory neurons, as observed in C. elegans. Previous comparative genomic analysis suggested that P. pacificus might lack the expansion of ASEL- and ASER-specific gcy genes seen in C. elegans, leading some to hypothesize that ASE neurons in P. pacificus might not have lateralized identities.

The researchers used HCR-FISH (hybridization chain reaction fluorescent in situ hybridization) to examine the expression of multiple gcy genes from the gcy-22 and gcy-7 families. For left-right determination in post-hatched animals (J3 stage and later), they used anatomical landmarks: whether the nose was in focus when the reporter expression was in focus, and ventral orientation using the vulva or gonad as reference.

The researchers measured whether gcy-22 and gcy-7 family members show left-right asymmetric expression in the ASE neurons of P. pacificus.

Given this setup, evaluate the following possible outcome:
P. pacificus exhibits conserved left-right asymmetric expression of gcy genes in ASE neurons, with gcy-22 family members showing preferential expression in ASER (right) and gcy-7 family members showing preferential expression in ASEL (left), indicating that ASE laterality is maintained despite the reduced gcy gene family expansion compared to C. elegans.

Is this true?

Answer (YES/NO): YES